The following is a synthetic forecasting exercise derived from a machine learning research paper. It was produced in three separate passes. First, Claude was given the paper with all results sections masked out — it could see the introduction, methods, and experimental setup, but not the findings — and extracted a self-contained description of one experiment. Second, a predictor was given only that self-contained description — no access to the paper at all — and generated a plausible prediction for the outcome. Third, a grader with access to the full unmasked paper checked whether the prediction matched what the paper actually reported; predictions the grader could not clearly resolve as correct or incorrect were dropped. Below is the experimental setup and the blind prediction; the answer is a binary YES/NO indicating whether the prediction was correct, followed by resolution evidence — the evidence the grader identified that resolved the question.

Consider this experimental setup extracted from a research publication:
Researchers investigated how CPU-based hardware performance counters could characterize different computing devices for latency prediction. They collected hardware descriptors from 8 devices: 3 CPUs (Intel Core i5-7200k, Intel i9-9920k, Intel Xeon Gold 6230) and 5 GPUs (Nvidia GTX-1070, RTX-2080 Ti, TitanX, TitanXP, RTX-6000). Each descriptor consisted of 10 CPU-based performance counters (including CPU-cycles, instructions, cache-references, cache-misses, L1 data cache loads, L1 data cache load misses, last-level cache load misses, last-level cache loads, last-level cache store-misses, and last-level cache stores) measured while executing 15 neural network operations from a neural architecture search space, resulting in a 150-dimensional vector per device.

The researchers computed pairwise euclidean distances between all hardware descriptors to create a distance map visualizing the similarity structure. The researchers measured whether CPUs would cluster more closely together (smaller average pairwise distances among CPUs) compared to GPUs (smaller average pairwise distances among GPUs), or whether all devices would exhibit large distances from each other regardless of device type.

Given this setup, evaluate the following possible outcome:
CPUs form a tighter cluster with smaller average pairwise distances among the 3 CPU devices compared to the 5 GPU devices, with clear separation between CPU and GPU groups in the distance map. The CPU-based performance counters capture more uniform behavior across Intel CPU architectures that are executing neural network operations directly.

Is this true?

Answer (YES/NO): NO